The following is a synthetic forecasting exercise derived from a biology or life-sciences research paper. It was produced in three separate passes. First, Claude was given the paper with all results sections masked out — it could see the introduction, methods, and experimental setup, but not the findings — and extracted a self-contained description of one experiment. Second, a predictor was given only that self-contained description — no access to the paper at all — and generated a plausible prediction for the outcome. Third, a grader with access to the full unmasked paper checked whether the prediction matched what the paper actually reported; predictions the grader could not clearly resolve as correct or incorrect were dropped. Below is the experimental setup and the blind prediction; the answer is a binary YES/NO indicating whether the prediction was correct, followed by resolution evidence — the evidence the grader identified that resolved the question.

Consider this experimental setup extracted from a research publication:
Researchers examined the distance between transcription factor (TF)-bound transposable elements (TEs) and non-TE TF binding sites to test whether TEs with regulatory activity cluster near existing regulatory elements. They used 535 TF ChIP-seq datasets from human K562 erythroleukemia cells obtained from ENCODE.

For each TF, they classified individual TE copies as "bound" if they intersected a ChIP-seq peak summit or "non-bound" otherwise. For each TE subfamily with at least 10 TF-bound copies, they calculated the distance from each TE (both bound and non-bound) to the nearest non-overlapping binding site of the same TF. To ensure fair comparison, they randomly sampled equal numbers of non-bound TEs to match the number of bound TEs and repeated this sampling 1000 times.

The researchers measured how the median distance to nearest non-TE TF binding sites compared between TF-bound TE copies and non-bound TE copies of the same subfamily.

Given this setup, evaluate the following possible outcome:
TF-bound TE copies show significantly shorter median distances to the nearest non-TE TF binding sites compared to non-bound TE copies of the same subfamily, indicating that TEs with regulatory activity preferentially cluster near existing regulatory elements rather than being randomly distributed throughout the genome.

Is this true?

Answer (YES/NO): YES